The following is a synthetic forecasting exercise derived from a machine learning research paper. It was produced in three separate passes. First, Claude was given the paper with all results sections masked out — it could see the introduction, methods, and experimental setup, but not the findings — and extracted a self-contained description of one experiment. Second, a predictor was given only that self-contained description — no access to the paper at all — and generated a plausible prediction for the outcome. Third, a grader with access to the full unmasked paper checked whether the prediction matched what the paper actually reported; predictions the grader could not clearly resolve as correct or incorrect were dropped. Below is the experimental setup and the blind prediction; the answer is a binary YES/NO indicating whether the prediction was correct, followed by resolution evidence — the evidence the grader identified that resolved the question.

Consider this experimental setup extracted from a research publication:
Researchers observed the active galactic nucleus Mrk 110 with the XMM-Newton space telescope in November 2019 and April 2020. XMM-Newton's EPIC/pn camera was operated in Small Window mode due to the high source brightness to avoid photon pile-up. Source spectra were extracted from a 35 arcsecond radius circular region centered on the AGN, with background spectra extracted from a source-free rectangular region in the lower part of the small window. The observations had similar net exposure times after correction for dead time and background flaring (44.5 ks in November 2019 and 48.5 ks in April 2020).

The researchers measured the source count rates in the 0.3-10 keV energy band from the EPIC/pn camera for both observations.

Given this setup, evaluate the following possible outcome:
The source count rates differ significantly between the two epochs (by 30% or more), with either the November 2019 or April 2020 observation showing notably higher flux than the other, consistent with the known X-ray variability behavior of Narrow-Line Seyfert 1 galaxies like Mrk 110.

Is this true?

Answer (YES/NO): NO